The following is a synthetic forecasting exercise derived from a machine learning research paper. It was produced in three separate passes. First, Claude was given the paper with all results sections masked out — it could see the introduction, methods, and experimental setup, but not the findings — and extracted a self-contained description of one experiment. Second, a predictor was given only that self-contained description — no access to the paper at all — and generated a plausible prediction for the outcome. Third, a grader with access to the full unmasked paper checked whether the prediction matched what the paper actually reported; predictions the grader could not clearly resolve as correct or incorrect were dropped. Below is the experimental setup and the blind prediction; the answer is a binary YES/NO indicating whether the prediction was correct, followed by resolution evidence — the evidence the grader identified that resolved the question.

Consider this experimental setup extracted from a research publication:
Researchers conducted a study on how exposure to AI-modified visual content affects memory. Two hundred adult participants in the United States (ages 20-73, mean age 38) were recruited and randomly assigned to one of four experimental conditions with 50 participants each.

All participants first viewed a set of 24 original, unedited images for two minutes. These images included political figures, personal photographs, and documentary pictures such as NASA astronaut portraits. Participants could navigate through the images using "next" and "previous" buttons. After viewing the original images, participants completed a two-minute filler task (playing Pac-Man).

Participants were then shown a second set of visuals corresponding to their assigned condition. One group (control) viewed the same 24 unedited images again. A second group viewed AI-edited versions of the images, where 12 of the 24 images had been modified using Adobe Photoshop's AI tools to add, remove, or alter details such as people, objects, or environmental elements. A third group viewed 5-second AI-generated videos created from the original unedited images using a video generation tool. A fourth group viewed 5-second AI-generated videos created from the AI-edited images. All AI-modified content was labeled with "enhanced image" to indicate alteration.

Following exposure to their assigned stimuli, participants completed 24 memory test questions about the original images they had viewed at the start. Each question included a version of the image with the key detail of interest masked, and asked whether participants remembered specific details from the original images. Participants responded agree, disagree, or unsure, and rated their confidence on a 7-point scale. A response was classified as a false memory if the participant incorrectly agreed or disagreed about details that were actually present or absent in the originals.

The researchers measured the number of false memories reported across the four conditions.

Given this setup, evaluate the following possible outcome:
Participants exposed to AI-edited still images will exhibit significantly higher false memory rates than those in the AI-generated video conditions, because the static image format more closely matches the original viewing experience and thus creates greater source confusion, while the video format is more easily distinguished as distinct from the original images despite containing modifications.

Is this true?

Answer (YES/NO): NO